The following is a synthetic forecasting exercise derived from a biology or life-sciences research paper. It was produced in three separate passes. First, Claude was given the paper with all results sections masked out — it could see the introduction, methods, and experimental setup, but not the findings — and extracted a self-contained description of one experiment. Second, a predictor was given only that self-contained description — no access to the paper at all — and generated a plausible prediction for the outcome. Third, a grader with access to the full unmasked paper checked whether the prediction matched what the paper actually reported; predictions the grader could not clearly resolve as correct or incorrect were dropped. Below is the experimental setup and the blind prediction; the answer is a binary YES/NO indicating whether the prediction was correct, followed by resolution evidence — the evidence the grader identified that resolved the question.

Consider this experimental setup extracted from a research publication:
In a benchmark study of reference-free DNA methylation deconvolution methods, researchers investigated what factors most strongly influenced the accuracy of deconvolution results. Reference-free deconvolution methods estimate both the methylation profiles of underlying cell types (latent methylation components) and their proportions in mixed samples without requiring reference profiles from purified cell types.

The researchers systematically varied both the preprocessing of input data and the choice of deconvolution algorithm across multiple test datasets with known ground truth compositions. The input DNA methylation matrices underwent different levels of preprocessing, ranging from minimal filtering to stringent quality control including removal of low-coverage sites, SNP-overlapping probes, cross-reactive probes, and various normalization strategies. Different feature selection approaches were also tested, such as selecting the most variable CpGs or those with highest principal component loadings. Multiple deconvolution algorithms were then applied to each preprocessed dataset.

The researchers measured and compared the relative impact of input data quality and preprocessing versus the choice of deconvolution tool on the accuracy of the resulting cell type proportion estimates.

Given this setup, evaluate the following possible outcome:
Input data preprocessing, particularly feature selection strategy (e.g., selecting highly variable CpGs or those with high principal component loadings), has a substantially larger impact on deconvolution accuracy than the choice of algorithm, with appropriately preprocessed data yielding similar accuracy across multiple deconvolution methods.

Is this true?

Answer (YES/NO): YES